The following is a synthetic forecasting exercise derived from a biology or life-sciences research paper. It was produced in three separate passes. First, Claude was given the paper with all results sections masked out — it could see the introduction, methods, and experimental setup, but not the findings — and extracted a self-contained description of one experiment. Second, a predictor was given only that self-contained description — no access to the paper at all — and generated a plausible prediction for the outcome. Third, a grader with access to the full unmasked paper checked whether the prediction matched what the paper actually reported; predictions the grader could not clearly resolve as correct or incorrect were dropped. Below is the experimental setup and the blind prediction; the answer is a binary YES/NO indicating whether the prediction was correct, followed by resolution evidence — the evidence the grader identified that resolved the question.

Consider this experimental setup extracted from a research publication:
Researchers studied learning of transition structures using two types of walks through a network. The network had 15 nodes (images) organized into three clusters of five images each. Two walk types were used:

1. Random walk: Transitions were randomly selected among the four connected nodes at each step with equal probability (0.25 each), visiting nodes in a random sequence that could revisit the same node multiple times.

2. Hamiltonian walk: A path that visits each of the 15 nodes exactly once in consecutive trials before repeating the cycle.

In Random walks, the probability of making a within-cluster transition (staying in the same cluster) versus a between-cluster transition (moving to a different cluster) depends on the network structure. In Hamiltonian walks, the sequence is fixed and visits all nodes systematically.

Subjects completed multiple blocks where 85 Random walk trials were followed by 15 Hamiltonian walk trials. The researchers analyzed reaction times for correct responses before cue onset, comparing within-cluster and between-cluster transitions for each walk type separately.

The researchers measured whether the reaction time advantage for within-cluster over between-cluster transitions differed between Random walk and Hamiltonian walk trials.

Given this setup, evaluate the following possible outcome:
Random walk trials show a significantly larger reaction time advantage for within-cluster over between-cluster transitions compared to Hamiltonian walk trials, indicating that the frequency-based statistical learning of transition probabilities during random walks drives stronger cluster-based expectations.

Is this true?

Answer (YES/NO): NO